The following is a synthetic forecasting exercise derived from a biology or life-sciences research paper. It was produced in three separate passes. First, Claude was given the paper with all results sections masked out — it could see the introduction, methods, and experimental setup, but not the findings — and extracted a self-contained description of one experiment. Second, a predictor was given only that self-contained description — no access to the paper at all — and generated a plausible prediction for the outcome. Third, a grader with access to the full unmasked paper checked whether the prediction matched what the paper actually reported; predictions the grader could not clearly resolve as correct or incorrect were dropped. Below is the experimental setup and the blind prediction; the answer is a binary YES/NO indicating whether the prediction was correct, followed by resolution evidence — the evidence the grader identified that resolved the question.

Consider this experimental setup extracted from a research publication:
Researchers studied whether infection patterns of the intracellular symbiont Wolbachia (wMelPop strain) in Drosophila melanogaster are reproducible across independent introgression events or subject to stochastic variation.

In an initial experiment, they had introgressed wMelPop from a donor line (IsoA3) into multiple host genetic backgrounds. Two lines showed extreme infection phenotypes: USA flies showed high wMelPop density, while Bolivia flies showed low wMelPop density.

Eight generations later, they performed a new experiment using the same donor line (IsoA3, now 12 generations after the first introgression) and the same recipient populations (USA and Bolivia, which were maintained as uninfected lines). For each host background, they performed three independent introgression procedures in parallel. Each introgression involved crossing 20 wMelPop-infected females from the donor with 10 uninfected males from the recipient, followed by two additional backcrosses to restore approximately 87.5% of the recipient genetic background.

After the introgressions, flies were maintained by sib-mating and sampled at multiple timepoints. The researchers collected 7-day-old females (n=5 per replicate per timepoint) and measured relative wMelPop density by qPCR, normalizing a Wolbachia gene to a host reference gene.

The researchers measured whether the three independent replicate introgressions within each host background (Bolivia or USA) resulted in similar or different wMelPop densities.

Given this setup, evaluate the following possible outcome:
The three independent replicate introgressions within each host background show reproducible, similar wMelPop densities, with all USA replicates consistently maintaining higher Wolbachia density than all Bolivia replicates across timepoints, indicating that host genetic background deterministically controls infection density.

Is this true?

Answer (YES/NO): NO